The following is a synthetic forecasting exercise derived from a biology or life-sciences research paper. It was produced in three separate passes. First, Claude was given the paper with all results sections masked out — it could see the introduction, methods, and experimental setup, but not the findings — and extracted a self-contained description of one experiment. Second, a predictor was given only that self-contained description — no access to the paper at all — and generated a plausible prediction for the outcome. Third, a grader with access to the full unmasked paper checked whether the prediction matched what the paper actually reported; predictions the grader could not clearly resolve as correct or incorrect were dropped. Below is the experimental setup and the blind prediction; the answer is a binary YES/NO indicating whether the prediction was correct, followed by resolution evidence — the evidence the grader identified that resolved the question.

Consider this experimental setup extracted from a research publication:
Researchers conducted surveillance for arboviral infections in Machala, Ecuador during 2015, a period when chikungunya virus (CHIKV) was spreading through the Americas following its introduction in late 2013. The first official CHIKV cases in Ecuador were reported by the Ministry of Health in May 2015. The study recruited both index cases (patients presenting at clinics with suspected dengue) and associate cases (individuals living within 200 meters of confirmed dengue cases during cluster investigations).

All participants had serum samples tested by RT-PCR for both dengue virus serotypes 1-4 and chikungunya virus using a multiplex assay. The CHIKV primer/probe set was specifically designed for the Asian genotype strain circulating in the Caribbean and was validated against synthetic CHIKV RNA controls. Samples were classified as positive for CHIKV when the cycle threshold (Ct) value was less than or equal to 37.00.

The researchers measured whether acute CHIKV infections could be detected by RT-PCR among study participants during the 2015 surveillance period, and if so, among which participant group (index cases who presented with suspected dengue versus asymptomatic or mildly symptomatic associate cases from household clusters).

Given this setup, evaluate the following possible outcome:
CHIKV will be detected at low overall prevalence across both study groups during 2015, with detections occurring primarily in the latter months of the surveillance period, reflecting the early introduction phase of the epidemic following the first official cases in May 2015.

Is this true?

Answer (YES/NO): NO